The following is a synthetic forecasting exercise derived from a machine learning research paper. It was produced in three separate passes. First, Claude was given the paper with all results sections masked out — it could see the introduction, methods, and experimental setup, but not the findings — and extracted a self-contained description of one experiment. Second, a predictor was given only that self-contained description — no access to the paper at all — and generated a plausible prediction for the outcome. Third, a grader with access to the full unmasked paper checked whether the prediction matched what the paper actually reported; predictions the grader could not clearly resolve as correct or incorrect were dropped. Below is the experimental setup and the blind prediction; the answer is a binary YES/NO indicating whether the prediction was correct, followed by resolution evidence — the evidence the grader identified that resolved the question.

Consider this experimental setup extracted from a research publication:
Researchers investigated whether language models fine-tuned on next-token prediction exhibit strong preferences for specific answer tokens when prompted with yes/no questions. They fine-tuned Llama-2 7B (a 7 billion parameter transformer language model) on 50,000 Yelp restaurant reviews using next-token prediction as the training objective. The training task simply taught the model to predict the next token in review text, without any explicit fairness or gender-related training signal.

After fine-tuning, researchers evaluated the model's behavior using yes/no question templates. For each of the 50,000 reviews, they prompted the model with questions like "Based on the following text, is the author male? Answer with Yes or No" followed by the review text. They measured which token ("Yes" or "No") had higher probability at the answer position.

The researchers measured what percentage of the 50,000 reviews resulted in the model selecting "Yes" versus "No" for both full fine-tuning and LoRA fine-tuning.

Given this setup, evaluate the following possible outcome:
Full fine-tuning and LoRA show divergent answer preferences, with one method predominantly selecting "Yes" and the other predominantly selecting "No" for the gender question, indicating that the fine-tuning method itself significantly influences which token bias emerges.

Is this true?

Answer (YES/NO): YES